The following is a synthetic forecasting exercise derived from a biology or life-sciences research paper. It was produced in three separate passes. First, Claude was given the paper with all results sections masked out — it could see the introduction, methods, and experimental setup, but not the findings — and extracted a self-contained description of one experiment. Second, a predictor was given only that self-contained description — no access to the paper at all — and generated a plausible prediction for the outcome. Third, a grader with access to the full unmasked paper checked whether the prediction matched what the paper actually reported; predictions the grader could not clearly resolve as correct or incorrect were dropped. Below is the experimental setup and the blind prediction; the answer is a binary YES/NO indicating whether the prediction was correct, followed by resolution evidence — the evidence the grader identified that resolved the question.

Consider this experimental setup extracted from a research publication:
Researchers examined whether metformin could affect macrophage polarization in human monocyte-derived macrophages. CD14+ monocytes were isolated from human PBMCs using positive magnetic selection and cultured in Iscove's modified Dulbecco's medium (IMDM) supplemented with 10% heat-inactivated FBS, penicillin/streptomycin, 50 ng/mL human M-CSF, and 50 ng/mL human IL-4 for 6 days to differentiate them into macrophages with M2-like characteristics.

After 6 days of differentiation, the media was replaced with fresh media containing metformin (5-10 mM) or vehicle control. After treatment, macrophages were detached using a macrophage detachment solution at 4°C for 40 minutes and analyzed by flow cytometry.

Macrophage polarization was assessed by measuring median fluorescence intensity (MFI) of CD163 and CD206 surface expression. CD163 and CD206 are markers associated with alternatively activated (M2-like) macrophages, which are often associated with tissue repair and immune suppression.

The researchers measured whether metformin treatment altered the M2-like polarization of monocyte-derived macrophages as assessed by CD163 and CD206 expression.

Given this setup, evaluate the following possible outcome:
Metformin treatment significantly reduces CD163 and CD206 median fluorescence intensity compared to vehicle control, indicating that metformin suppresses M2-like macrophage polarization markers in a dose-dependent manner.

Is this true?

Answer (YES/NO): NO